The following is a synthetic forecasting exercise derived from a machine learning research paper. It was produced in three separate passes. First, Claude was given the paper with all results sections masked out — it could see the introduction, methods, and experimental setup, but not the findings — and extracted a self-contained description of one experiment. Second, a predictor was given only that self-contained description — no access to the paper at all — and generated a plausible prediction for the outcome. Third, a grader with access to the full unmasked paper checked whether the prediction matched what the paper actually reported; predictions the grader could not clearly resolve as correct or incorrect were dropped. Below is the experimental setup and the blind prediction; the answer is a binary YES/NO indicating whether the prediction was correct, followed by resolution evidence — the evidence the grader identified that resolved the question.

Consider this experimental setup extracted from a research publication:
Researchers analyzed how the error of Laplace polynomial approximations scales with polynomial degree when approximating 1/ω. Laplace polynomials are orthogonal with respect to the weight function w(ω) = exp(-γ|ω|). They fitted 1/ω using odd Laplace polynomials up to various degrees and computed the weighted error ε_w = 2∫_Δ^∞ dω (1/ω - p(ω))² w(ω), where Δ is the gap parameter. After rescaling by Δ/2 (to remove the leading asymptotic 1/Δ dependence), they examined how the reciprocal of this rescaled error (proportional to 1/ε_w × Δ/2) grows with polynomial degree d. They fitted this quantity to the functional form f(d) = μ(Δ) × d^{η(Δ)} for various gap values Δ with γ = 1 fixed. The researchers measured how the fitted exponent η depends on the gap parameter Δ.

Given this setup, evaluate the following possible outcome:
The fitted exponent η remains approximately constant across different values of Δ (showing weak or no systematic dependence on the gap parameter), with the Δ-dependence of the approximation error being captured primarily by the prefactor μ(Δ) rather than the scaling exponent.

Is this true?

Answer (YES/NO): NO